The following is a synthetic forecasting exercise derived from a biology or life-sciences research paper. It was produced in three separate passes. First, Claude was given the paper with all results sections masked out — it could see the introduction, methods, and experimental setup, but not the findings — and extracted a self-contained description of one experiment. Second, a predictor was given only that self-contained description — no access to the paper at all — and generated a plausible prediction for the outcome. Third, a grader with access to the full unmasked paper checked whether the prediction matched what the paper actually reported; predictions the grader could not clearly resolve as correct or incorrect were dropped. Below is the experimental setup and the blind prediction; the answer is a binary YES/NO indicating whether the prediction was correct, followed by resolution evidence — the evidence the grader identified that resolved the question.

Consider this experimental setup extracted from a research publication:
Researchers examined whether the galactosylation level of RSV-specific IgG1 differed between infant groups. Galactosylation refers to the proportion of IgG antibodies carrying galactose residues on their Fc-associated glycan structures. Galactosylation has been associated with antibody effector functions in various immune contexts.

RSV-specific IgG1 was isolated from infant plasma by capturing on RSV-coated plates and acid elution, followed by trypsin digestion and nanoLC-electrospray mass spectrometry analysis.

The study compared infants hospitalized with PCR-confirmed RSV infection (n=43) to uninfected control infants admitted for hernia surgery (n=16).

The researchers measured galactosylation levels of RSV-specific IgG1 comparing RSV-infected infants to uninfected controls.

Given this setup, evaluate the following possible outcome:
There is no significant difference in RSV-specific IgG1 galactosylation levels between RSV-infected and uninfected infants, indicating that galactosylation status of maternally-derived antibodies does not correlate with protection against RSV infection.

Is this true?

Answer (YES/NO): YES